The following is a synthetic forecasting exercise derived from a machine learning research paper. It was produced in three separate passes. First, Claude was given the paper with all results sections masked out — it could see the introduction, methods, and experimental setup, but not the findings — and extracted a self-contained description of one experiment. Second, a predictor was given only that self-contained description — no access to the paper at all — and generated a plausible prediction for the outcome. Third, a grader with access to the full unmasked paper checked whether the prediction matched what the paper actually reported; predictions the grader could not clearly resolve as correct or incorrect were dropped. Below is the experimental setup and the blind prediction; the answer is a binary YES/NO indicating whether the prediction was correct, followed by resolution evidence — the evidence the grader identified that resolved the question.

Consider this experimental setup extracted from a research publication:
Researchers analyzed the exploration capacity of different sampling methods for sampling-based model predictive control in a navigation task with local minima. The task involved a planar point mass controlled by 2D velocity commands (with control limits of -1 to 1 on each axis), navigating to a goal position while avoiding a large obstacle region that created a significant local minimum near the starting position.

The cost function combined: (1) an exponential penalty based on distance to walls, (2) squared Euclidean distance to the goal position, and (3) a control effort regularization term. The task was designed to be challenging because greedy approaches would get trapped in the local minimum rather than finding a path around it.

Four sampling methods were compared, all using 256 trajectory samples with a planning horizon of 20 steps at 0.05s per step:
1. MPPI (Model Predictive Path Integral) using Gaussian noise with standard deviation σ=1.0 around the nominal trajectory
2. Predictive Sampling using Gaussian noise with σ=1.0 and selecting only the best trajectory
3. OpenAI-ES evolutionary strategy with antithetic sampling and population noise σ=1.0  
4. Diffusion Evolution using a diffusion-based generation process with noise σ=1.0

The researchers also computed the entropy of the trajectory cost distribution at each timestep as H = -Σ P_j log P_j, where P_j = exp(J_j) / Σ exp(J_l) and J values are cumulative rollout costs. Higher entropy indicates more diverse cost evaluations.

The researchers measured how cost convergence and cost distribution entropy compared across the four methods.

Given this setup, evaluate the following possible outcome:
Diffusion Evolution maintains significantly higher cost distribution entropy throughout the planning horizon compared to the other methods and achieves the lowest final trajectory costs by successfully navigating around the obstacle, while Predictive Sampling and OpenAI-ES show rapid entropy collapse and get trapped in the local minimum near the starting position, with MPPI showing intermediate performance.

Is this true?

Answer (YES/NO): NO